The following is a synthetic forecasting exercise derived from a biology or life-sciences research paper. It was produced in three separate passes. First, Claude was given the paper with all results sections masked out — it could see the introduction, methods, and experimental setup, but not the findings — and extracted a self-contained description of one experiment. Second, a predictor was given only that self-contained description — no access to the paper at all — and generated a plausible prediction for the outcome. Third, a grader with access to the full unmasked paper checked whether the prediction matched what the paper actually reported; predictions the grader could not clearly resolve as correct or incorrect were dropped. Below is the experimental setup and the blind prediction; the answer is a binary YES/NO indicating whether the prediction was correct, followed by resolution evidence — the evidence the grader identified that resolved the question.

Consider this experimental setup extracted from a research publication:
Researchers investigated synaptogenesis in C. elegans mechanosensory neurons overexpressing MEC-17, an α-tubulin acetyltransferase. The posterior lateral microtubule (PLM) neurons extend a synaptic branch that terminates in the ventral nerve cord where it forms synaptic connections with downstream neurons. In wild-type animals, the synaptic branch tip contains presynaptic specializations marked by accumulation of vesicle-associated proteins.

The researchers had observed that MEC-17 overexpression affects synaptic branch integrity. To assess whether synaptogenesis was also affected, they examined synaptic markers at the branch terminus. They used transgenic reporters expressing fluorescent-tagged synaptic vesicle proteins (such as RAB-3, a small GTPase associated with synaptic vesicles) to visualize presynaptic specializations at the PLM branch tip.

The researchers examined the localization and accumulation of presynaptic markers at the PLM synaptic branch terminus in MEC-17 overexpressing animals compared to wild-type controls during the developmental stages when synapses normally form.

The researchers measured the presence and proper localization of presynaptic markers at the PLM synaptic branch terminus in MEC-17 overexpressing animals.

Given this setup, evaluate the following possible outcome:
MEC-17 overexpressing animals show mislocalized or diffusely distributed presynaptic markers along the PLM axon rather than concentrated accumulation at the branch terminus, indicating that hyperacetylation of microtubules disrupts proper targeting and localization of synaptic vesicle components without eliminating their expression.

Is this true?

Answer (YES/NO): YES